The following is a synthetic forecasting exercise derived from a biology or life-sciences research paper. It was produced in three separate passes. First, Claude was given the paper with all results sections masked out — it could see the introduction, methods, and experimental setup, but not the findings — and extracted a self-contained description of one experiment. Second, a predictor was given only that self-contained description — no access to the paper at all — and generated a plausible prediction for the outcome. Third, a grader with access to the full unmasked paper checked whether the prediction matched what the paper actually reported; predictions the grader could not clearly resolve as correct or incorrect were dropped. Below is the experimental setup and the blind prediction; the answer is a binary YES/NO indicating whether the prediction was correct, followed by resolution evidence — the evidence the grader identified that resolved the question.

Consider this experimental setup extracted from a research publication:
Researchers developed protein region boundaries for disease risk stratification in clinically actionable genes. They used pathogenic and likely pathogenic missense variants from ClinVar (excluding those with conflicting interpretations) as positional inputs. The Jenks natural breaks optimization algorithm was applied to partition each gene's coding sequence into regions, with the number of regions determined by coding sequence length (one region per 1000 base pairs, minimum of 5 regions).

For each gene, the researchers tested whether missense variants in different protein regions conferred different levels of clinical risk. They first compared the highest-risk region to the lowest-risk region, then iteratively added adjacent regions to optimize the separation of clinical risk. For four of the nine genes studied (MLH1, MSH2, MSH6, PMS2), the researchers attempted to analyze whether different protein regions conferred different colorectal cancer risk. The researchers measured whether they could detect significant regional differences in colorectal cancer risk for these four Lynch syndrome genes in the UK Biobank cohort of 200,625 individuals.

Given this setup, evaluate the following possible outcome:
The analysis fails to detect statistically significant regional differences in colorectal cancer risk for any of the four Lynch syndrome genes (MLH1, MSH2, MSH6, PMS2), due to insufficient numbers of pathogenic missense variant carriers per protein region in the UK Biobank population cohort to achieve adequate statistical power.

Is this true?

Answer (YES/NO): YES